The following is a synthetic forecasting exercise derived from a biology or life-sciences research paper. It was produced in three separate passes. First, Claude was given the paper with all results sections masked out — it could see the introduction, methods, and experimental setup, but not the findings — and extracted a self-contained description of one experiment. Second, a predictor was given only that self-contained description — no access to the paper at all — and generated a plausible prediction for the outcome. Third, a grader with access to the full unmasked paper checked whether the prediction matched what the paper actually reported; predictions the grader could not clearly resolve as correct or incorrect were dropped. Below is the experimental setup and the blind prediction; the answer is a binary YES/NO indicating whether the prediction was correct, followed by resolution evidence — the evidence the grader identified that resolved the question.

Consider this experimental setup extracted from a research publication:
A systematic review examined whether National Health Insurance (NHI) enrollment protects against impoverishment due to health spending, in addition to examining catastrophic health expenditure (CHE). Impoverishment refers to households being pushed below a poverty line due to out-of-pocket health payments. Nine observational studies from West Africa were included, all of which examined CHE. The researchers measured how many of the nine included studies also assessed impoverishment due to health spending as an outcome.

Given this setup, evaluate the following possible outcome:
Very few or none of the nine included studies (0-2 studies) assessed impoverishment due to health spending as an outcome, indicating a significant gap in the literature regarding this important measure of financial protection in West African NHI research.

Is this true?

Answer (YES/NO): YES